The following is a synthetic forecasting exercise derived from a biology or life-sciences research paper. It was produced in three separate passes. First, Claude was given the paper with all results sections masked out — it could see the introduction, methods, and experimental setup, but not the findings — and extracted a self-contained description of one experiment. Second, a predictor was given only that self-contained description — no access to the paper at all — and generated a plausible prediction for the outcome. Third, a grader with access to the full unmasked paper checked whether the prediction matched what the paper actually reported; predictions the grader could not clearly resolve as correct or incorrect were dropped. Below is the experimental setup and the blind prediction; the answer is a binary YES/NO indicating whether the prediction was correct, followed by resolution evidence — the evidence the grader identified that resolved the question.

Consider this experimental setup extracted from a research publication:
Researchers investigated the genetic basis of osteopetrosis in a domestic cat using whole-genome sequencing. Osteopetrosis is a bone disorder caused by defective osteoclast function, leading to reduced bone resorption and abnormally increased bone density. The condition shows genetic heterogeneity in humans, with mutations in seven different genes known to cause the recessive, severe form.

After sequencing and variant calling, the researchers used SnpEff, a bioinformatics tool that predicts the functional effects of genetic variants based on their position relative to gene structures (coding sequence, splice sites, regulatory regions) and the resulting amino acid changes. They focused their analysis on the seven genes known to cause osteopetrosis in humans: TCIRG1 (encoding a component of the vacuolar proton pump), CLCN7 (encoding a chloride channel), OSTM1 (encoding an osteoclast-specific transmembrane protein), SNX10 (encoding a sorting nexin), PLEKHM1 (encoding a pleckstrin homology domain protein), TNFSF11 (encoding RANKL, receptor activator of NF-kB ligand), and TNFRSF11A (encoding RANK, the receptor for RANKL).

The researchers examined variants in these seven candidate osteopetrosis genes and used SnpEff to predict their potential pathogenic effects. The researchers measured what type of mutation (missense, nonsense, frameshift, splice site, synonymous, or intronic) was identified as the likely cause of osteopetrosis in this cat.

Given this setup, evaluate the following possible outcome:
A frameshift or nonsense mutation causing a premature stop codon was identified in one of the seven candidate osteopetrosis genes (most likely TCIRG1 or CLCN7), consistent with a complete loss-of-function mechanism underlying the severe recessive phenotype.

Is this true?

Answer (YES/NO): NO